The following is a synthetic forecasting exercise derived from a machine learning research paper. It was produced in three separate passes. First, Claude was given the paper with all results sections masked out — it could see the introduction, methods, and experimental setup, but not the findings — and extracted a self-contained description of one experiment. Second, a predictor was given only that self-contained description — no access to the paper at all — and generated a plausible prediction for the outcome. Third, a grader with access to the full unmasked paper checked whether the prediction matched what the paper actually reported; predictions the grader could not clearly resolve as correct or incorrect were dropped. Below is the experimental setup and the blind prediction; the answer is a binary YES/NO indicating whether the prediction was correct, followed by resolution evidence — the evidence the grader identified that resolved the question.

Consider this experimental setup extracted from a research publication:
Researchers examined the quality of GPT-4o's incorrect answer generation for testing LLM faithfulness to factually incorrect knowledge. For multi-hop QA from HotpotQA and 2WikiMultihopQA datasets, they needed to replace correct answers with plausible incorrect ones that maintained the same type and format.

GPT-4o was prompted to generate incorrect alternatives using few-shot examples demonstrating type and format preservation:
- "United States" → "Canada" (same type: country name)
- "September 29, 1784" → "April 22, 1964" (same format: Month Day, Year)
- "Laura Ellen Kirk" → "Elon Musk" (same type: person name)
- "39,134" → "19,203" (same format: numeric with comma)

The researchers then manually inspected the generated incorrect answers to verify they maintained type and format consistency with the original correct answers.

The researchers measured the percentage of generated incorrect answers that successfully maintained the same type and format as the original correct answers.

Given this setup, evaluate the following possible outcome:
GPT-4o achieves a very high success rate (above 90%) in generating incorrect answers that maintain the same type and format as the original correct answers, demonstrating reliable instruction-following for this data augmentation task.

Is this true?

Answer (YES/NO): YES